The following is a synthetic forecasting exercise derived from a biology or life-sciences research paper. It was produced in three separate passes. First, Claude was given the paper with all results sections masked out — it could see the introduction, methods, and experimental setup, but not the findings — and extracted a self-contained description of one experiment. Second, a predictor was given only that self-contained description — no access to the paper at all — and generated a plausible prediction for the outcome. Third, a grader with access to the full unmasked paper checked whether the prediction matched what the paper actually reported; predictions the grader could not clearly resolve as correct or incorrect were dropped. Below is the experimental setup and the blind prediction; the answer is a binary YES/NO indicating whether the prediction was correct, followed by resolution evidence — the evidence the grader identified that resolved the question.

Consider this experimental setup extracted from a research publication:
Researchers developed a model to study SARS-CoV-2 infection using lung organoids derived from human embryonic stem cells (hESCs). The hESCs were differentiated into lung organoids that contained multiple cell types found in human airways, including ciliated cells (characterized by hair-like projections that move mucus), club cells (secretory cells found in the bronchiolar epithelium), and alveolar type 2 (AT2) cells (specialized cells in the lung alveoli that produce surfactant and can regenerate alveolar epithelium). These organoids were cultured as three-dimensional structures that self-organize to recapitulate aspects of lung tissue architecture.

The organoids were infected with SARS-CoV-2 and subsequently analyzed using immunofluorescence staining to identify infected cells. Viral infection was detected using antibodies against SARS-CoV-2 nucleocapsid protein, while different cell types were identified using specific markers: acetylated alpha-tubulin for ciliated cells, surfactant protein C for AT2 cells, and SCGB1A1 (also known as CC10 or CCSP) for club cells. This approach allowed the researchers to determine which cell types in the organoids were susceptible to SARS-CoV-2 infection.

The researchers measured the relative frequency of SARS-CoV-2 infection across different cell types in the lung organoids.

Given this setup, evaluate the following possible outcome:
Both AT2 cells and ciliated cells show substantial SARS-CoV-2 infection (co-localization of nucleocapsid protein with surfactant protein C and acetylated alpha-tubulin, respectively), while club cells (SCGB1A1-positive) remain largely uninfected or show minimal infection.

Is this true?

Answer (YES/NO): YES